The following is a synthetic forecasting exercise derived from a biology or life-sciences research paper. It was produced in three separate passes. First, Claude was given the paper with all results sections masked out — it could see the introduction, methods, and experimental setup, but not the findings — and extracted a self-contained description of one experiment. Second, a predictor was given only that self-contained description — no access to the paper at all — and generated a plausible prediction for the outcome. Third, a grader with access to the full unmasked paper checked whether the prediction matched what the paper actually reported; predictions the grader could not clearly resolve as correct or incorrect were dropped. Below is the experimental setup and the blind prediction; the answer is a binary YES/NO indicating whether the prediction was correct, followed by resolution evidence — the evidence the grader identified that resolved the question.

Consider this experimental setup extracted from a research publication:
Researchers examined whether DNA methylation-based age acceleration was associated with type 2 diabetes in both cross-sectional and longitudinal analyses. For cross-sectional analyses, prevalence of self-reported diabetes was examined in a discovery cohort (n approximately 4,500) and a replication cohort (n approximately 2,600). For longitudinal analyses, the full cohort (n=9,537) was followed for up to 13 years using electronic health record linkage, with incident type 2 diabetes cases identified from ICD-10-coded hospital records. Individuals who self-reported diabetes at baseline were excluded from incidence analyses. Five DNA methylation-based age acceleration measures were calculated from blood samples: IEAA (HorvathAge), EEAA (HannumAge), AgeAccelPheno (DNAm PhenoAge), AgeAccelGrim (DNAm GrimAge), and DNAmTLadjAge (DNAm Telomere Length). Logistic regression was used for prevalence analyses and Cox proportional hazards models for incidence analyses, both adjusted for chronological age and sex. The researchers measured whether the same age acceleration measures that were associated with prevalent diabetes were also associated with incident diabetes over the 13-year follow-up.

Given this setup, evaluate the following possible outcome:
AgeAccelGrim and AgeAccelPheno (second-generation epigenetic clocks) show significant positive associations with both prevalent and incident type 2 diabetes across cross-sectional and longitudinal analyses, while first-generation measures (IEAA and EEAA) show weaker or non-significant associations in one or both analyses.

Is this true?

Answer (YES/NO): NO